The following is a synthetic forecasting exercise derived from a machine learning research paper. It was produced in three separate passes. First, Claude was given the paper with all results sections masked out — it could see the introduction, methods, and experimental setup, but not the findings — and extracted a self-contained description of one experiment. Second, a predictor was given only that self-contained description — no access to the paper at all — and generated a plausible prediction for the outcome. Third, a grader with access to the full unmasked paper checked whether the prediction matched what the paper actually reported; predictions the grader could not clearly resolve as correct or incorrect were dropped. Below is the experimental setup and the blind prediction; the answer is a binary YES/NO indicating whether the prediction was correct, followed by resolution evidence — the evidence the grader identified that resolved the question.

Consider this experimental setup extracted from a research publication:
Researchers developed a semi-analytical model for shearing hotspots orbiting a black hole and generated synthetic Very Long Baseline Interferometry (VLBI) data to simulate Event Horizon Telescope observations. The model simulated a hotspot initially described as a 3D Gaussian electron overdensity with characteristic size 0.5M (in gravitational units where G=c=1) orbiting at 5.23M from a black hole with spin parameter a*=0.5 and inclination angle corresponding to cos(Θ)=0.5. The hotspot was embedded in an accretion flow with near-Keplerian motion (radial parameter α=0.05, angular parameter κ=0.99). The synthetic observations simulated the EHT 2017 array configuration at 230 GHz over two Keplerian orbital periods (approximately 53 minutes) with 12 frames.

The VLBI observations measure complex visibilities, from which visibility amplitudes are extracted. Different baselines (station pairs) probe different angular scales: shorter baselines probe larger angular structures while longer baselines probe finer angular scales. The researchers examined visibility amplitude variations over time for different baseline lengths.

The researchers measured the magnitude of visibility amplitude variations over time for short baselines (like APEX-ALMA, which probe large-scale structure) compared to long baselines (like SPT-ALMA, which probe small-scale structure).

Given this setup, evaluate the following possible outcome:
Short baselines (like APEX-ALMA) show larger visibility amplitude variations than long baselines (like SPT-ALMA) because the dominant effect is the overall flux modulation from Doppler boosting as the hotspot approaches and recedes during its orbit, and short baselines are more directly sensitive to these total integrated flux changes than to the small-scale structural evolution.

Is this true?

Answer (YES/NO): NO